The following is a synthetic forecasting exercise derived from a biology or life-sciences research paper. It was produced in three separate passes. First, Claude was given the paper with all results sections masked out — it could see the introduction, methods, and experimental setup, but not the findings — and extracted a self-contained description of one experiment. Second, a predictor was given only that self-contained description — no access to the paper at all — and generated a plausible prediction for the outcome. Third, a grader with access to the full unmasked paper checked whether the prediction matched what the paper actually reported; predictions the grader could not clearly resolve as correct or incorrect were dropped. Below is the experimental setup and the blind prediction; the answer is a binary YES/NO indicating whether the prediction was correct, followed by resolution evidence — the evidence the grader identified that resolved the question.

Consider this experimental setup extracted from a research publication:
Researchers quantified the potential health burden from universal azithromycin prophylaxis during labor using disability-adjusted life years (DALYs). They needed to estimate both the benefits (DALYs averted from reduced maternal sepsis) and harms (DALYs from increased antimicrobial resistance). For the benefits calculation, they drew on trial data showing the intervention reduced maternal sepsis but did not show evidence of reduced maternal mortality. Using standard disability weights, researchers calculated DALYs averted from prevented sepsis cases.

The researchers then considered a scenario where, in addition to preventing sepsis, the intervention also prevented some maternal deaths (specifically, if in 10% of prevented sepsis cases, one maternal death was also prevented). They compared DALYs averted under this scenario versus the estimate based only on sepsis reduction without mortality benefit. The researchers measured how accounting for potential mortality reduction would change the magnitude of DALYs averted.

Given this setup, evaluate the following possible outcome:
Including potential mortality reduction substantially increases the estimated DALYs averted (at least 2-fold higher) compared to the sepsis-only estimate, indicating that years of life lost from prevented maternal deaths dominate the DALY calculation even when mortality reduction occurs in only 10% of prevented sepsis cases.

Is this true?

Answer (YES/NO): YES